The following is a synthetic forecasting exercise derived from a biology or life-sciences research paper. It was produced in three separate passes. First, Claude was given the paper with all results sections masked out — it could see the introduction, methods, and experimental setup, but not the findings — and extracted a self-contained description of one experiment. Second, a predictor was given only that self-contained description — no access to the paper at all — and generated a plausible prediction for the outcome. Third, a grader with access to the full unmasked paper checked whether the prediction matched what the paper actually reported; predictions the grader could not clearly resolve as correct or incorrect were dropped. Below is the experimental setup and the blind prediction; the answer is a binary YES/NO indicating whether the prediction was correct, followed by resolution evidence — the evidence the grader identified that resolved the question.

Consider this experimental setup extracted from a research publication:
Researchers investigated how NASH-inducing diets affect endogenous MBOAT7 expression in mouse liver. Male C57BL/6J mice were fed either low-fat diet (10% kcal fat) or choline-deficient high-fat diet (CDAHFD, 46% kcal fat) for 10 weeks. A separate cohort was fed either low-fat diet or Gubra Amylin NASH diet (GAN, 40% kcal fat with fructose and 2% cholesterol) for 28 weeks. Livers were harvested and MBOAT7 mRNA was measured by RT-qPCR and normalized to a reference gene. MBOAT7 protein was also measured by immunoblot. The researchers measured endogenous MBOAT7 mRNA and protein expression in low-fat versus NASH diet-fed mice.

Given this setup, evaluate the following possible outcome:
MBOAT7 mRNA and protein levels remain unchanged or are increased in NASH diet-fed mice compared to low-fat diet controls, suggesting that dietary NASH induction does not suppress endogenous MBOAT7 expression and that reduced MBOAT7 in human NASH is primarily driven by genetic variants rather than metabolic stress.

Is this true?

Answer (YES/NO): YES